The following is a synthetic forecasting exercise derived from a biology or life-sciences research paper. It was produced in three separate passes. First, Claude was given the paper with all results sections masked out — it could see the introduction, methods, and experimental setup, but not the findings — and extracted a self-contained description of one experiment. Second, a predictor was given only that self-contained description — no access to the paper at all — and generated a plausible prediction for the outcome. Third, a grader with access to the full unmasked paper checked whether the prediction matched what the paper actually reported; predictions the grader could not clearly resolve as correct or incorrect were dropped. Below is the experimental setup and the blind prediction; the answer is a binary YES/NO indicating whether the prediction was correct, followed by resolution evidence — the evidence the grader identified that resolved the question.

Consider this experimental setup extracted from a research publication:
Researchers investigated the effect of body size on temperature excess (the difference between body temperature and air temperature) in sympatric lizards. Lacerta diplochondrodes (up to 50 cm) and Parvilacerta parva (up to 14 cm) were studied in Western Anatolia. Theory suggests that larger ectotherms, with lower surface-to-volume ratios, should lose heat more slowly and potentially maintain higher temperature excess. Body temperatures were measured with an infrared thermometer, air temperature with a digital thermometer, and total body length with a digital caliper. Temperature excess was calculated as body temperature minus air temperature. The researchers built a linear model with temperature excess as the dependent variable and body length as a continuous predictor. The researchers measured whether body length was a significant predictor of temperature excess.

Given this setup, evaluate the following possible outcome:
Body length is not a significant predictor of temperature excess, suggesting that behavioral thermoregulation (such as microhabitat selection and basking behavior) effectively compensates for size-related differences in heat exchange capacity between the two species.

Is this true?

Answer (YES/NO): YES